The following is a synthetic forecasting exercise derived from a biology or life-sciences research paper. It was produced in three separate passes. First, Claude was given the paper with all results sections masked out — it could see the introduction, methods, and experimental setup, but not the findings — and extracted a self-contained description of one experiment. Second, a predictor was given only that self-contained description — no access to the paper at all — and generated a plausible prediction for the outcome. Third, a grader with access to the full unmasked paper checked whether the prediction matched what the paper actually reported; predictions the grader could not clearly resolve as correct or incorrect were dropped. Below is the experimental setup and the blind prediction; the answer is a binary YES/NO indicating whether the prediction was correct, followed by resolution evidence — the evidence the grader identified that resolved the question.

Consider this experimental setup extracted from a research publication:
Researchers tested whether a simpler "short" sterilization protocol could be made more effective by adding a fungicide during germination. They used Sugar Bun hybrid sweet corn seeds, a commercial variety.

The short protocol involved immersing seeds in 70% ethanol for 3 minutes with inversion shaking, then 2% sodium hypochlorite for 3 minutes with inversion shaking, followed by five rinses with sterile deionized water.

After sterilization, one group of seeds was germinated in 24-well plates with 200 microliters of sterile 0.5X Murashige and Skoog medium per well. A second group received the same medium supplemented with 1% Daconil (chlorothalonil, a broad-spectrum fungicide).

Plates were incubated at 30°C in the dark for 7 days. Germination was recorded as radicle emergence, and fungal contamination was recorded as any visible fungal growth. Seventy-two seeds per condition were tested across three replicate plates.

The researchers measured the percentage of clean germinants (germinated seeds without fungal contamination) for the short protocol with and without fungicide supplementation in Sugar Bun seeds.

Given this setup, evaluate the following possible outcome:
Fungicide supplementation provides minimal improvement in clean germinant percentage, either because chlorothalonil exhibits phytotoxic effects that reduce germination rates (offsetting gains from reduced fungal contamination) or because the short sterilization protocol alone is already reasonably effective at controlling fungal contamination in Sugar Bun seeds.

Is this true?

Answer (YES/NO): YES